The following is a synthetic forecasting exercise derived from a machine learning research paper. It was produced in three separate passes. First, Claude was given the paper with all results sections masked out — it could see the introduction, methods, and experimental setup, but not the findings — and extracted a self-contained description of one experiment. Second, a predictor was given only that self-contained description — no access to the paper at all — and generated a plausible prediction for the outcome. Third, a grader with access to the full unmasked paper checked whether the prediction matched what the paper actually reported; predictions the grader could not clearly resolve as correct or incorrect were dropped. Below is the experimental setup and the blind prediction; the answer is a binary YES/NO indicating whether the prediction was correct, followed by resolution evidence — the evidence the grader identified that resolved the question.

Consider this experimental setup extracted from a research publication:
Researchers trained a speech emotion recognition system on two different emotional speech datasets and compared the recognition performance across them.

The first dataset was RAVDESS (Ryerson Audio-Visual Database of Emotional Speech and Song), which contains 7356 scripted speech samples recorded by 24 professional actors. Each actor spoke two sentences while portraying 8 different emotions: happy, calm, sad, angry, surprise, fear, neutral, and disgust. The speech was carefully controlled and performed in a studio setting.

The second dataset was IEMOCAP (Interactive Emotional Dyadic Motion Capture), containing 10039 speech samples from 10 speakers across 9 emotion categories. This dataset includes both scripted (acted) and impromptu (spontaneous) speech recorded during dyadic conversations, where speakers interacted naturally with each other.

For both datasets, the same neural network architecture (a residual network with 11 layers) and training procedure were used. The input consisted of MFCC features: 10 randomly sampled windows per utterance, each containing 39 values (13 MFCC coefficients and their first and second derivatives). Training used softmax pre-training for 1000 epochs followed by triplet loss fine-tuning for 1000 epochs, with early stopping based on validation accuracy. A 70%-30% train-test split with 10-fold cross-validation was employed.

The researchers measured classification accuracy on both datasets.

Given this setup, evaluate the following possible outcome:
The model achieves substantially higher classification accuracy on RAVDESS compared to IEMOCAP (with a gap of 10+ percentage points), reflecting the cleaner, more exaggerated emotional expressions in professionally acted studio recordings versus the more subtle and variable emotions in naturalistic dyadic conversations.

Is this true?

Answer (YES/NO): YES